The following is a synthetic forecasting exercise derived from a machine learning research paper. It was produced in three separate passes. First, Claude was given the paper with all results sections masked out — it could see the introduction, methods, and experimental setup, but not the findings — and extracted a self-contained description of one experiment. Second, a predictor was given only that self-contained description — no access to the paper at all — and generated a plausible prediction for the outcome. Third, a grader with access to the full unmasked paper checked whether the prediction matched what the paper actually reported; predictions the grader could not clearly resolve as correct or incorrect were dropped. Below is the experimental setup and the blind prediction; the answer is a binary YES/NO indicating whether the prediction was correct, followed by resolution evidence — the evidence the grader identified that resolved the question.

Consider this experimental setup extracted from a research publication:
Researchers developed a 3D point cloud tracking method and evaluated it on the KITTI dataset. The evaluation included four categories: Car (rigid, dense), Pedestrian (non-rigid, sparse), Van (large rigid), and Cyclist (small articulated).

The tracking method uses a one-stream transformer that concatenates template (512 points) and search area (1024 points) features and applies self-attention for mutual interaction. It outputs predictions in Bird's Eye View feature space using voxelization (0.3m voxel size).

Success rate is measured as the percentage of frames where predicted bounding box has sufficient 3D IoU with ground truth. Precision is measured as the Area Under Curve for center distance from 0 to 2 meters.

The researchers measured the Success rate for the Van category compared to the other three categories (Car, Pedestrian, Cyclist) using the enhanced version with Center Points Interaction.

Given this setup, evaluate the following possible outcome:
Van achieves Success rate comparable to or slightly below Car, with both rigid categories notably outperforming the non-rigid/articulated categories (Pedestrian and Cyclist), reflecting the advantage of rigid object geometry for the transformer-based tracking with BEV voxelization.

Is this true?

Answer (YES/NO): NO